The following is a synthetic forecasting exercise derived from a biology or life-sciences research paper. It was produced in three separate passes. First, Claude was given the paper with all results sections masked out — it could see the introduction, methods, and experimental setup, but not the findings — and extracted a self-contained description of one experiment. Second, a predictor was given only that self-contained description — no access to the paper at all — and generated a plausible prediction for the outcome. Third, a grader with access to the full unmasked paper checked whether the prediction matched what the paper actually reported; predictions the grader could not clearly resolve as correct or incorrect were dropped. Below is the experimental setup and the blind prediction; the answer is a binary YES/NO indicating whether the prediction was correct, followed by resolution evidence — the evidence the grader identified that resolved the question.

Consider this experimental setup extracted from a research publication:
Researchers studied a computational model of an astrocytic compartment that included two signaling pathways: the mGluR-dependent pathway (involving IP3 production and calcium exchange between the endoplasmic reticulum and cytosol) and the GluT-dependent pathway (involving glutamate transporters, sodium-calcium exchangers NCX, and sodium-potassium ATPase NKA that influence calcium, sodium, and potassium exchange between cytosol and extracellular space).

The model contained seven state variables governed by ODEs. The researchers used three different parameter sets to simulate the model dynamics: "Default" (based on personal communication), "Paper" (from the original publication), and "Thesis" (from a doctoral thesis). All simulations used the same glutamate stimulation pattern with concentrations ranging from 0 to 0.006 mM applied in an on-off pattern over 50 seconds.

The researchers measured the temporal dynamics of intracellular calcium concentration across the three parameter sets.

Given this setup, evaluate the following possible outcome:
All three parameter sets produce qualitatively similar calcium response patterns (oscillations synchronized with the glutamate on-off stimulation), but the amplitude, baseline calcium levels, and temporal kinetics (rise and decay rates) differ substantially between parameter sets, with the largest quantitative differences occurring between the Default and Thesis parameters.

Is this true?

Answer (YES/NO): NO